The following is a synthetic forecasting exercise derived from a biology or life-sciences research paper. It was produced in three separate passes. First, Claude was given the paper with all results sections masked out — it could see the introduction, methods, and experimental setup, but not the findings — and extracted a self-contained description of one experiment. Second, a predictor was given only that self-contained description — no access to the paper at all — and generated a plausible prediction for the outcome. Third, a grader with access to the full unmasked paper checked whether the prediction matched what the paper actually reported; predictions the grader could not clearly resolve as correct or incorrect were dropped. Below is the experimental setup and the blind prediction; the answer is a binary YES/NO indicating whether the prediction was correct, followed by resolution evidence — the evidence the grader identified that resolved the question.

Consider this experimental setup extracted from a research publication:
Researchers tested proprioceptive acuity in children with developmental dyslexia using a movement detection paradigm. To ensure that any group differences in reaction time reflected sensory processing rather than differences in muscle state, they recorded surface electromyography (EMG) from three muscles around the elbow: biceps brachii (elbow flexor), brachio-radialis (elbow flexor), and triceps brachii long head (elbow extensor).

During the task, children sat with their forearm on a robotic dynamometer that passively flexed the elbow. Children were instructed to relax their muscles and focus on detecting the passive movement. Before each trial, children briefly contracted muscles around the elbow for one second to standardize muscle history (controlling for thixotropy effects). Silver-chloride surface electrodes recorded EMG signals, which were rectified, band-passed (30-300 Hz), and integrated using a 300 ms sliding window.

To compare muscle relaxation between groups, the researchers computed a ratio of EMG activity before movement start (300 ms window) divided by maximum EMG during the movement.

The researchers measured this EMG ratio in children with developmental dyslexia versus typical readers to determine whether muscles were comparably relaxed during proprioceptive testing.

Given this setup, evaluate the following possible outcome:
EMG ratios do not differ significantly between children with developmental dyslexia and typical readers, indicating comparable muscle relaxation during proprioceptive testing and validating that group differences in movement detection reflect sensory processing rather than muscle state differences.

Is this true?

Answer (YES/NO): YES